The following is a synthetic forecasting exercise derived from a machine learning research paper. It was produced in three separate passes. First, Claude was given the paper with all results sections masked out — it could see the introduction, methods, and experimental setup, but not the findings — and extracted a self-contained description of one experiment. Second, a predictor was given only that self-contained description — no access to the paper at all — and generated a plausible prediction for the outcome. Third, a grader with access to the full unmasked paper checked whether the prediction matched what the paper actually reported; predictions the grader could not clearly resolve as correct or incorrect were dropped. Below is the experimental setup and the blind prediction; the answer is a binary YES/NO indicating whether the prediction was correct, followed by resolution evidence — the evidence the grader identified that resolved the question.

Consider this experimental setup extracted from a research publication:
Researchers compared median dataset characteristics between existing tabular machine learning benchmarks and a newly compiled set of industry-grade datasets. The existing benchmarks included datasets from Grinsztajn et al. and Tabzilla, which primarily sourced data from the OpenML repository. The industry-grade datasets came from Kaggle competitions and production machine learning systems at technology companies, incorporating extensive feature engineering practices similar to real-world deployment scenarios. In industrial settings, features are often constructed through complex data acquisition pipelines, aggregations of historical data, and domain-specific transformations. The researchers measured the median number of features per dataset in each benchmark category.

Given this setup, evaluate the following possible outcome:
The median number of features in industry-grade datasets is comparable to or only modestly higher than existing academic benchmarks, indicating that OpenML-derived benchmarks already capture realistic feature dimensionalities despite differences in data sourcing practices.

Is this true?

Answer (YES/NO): NO